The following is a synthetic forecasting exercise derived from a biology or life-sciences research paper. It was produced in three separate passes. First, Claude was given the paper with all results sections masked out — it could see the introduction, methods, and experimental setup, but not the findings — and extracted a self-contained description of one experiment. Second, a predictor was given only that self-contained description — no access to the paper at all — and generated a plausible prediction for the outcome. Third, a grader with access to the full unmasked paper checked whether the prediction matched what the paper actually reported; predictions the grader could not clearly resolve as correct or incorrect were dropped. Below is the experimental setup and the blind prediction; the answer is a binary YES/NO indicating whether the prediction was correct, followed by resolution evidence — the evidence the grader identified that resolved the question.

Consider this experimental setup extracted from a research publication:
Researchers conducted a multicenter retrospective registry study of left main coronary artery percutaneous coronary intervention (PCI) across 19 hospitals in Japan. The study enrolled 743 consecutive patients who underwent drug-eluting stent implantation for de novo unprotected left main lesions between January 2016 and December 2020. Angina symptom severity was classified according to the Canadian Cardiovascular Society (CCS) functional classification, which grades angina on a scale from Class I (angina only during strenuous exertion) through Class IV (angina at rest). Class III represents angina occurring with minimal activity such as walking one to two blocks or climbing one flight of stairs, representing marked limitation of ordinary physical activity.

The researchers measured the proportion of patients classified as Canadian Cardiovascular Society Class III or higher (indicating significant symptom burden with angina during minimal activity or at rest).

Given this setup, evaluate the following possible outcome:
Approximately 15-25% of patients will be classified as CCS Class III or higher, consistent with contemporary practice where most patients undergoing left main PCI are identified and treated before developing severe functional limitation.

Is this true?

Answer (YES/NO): NO